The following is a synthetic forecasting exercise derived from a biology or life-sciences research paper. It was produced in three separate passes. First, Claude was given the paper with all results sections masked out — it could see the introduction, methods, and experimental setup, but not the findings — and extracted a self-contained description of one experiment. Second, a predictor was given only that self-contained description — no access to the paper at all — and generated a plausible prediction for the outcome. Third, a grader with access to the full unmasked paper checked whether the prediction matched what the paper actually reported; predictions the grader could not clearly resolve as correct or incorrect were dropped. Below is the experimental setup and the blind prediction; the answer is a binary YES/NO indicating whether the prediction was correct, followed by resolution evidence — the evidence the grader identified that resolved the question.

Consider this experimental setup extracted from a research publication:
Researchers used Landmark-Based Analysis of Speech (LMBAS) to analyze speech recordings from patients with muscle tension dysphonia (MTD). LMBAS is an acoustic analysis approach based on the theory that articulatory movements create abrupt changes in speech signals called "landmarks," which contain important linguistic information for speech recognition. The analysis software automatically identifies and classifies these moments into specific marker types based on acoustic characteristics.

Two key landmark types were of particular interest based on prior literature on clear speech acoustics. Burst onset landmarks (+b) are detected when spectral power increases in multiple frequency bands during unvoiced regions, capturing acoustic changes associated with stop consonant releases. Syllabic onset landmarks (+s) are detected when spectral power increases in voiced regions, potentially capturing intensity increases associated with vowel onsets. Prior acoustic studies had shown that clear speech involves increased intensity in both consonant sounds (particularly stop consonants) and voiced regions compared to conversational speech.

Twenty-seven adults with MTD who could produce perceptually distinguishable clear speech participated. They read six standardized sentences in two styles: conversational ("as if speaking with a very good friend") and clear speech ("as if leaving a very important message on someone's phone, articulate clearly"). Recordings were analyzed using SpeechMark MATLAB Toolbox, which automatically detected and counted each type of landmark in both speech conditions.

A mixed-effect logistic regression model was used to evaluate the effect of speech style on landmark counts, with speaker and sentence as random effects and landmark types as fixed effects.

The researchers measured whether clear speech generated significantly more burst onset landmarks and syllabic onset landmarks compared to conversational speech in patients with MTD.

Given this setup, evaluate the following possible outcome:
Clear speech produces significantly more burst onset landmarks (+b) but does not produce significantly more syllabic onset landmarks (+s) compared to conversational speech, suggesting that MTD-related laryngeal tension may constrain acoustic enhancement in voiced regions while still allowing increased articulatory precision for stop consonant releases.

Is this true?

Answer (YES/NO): YES